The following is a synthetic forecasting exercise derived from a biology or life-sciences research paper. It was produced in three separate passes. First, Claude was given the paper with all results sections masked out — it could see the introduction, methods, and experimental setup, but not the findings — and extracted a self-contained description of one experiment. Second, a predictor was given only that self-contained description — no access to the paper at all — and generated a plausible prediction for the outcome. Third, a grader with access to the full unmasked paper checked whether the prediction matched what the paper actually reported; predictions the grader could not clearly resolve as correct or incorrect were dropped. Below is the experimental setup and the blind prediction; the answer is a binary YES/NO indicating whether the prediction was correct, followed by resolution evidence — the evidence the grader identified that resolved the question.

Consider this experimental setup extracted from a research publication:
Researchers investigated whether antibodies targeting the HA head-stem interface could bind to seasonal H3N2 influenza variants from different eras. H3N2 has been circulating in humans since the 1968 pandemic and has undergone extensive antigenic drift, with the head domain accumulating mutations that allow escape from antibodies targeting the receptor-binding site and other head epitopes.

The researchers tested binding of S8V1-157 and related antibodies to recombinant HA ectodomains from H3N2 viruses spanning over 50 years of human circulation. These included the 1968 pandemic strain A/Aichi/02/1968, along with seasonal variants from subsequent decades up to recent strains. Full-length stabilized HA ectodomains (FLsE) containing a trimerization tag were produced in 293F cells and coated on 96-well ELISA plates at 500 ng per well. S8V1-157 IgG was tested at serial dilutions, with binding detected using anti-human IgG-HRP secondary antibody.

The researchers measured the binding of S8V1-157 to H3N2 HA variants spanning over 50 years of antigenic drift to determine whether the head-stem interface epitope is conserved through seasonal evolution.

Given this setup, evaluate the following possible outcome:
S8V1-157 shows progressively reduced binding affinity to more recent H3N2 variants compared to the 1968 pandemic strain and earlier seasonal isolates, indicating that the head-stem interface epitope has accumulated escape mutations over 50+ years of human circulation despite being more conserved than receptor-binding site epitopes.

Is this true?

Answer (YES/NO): NO